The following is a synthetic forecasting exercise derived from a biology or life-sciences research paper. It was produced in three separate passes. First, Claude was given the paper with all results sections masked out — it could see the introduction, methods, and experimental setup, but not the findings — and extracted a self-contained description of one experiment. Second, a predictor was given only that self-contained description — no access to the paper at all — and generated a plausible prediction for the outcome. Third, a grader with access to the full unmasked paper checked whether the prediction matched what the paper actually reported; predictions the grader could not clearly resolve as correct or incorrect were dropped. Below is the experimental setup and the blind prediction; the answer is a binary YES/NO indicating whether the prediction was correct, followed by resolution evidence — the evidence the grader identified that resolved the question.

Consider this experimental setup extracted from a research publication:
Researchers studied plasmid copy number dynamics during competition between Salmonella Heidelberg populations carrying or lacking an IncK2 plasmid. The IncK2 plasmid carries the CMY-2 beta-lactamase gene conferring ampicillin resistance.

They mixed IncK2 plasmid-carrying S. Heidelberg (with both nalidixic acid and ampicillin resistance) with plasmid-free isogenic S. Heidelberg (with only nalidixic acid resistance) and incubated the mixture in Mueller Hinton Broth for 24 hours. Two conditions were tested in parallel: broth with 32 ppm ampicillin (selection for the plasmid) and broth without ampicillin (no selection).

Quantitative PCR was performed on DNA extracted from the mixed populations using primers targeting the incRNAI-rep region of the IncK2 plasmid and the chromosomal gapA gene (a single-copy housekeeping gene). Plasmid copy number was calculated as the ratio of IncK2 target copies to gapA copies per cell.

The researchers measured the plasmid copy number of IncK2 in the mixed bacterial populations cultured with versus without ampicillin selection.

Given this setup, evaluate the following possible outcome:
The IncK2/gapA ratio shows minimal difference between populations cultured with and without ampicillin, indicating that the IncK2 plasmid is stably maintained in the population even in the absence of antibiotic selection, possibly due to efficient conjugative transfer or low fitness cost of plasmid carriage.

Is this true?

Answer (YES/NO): NO